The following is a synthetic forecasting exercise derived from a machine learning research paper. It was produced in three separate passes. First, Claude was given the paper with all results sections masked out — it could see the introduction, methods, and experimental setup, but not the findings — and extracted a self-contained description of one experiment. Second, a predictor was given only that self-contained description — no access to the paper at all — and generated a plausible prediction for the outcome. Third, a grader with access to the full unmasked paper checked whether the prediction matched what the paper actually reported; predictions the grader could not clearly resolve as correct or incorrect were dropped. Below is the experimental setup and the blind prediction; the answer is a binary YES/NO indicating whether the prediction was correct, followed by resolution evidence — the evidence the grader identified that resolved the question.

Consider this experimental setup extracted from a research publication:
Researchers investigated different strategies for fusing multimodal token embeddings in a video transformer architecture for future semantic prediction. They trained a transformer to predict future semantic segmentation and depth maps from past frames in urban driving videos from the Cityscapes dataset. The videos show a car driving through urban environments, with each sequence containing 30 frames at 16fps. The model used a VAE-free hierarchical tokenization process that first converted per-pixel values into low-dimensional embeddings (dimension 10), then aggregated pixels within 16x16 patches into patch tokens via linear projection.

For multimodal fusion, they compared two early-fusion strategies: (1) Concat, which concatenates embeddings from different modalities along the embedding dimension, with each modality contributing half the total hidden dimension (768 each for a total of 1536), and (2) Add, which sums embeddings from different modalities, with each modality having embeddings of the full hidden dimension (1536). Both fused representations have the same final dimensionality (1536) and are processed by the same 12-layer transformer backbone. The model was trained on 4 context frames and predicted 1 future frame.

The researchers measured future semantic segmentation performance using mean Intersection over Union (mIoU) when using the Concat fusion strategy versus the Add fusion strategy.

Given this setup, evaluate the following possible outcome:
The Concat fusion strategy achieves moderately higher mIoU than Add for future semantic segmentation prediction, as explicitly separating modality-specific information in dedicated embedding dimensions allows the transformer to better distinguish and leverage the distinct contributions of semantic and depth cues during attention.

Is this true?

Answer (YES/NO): NO